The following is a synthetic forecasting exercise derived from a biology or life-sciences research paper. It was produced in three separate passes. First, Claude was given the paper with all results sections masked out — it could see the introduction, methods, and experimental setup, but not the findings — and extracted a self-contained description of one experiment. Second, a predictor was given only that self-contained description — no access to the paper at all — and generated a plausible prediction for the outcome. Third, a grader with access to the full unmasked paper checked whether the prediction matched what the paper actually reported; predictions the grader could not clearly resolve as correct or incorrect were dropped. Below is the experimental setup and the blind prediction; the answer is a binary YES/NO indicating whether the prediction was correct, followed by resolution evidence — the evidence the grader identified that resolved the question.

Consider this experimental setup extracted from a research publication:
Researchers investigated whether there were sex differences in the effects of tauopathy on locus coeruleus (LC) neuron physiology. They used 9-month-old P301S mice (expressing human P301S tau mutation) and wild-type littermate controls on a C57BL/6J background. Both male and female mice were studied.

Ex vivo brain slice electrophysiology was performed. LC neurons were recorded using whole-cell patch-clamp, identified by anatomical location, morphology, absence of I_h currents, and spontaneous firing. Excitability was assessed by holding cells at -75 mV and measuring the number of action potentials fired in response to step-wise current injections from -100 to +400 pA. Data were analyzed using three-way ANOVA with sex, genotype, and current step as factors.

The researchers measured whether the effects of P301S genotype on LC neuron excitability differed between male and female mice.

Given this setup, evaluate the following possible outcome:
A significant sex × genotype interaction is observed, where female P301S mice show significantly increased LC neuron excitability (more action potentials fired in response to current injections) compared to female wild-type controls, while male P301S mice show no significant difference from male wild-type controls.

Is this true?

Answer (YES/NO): NO